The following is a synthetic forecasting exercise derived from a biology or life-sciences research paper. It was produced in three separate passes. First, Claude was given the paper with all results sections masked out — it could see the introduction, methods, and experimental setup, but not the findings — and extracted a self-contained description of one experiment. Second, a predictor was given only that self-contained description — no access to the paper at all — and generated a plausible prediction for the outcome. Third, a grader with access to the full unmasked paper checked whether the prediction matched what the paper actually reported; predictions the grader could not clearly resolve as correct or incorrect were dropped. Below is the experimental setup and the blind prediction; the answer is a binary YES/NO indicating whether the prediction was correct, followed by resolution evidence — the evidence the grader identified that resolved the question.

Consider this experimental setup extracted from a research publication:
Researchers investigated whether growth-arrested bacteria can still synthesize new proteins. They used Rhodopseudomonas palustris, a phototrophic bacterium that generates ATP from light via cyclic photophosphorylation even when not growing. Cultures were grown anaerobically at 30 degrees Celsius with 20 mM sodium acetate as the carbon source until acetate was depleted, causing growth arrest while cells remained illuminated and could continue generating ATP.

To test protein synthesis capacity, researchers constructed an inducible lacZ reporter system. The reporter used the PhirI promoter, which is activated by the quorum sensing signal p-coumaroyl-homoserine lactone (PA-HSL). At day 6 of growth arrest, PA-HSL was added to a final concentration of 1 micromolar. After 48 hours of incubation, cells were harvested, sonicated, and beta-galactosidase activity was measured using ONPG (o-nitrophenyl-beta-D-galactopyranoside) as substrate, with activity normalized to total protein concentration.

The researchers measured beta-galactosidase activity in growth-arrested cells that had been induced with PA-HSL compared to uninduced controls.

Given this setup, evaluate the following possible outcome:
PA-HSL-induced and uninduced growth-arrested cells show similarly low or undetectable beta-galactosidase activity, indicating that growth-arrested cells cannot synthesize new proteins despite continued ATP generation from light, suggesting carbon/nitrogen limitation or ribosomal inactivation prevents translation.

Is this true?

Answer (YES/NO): NO